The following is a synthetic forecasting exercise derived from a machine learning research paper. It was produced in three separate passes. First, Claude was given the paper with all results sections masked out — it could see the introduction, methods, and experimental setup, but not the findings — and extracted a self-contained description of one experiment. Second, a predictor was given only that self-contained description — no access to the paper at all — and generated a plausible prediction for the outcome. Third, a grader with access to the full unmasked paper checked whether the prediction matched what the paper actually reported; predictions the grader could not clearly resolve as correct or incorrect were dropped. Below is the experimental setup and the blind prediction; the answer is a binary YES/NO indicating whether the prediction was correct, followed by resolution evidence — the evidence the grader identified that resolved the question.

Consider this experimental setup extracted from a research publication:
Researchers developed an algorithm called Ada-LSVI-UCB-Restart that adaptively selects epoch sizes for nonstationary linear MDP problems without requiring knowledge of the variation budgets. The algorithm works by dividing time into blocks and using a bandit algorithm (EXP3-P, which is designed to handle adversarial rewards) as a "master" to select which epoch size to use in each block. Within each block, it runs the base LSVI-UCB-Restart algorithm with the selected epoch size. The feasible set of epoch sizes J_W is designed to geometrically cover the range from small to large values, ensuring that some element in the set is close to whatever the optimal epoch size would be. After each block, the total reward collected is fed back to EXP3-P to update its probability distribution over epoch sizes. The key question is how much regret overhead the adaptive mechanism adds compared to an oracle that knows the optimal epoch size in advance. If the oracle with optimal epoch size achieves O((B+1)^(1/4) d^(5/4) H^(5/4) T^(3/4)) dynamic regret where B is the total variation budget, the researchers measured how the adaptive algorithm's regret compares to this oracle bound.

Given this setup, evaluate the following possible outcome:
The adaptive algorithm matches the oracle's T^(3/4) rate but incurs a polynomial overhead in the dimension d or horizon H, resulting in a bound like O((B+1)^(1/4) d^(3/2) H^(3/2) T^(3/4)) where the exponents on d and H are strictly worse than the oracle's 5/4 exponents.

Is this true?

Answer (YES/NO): NO